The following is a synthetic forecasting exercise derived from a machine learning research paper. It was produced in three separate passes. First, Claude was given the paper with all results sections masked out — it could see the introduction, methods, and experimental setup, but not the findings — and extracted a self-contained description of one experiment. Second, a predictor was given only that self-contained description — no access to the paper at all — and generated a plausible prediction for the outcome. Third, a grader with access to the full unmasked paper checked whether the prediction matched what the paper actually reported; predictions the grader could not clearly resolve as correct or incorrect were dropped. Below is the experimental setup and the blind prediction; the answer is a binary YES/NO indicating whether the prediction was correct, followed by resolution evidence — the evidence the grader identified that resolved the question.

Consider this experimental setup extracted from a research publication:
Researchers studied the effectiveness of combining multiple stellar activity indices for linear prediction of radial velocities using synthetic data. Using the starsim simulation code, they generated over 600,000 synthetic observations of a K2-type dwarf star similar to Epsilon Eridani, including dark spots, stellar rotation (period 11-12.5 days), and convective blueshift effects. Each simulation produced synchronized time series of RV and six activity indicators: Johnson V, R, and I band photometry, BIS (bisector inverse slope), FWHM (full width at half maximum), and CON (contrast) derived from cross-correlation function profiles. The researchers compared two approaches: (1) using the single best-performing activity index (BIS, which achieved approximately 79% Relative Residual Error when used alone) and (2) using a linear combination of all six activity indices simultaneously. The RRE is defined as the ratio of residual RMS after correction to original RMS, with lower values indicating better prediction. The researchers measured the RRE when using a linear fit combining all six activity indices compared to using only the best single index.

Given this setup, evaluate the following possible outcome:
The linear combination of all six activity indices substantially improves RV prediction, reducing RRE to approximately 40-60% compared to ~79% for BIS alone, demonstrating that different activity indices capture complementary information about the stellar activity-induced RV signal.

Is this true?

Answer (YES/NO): NO